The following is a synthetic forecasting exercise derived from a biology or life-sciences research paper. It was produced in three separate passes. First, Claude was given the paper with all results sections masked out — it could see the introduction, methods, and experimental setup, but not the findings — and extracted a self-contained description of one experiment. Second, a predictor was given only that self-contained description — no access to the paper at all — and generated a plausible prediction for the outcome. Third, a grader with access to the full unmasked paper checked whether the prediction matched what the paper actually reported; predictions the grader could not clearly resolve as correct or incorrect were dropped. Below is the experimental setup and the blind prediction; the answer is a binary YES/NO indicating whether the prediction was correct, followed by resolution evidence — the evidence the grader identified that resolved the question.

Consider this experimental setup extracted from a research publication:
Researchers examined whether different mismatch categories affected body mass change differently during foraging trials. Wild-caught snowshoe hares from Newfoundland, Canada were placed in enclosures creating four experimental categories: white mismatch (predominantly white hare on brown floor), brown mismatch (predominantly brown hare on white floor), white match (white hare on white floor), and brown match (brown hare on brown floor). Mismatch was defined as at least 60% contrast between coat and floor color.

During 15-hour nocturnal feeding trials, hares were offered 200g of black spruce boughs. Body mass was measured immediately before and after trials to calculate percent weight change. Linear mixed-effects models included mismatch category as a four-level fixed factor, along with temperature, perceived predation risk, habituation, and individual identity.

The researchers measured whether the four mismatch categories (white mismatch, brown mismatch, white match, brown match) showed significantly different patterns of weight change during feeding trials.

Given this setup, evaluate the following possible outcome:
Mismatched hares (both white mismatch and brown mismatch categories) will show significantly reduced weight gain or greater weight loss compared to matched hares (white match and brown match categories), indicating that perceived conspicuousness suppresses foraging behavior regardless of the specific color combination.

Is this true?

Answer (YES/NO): NO